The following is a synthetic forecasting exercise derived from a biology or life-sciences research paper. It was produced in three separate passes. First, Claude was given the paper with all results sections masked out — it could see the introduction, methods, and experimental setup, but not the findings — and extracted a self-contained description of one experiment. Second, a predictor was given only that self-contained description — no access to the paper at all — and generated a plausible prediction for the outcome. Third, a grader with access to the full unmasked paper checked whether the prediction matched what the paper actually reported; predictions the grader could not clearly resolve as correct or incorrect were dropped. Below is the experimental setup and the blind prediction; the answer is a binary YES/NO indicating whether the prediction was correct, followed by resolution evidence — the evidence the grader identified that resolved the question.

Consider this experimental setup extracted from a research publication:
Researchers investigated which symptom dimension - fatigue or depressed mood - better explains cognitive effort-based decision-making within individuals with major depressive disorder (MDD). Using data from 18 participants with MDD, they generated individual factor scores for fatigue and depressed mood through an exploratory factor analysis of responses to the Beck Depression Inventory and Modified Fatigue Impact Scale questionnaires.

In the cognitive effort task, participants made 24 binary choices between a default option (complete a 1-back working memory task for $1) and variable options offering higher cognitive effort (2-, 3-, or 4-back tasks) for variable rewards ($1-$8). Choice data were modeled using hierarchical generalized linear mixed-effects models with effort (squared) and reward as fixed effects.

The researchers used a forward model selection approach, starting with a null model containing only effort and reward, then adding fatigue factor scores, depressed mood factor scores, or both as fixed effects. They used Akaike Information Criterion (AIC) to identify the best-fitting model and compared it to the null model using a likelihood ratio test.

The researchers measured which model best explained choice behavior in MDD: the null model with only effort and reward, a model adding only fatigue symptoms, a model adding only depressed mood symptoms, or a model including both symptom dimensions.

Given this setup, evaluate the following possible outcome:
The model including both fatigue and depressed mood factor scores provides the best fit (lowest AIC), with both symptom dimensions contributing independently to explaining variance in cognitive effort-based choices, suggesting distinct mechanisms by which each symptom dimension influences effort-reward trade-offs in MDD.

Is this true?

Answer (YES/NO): NO